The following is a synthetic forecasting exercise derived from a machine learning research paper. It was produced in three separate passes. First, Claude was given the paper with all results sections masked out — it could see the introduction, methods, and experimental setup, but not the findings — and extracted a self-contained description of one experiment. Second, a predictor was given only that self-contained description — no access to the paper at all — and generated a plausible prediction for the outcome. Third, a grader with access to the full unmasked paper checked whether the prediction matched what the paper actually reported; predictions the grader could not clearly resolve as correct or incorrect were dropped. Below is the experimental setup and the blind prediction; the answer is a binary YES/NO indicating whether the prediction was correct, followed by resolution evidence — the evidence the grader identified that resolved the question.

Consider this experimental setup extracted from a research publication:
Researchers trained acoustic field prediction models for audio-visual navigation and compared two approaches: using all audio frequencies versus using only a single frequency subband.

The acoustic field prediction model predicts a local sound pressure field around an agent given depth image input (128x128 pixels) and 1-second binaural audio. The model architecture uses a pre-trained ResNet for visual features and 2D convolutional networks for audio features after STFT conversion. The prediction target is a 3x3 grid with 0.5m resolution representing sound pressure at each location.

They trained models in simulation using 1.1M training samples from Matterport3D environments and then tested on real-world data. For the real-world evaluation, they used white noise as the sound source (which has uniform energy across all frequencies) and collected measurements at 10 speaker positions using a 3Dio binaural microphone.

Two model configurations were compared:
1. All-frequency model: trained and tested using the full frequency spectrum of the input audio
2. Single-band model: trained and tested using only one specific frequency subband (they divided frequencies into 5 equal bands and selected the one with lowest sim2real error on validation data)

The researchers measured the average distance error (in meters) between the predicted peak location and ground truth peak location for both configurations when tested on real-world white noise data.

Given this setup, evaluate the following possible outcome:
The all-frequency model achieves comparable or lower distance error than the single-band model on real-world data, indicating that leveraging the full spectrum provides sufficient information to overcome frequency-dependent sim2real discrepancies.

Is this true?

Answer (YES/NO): NO